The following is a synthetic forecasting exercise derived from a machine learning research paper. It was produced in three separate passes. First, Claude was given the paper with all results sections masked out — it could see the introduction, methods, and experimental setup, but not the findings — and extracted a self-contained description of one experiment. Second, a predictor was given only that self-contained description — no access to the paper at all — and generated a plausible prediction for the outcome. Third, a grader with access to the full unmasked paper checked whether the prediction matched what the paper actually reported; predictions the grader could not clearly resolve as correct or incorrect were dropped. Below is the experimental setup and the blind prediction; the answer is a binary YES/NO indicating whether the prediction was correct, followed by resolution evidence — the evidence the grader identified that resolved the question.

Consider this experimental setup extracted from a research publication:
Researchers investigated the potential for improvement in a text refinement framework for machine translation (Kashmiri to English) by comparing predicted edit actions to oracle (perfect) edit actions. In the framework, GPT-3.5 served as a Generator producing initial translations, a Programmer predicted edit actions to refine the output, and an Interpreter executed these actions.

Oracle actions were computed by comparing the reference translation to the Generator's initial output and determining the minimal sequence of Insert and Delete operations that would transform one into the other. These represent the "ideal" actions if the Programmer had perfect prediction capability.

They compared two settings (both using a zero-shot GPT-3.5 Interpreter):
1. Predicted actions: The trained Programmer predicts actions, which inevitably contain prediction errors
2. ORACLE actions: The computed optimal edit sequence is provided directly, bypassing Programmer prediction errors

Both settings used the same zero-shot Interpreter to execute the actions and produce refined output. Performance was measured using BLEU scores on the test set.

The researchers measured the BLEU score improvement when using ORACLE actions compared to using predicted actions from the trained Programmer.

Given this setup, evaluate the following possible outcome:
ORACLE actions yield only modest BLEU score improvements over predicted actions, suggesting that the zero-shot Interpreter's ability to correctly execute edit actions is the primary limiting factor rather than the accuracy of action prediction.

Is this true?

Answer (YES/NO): NO